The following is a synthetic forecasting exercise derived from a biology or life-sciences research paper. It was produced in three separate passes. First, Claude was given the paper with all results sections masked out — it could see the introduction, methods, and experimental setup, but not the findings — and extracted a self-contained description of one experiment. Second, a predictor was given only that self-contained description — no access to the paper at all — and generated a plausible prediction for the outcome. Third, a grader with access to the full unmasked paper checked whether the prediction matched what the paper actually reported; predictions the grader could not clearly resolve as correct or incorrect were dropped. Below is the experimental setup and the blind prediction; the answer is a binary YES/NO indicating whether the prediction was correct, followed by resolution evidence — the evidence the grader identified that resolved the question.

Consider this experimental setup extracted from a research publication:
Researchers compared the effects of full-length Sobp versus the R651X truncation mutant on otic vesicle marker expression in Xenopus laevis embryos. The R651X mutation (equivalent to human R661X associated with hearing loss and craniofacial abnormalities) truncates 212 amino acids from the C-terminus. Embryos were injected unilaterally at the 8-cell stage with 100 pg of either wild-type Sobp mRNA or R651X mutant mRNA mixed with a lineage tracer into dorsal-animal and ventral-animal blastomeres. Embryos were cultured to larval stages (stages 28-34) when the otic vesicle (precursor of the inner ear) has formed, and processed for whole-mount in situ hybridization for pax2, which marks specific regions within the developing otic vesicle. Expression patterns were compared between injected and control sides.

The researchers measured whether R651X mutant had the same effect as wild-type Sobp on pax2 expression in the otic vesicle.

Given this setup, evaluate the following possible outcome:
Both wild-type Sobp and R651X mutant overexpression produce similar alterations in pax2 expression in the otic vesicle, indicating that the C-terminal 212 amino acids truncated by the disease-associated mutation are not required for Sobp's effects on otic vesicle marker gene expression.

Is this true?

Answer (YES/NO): NO